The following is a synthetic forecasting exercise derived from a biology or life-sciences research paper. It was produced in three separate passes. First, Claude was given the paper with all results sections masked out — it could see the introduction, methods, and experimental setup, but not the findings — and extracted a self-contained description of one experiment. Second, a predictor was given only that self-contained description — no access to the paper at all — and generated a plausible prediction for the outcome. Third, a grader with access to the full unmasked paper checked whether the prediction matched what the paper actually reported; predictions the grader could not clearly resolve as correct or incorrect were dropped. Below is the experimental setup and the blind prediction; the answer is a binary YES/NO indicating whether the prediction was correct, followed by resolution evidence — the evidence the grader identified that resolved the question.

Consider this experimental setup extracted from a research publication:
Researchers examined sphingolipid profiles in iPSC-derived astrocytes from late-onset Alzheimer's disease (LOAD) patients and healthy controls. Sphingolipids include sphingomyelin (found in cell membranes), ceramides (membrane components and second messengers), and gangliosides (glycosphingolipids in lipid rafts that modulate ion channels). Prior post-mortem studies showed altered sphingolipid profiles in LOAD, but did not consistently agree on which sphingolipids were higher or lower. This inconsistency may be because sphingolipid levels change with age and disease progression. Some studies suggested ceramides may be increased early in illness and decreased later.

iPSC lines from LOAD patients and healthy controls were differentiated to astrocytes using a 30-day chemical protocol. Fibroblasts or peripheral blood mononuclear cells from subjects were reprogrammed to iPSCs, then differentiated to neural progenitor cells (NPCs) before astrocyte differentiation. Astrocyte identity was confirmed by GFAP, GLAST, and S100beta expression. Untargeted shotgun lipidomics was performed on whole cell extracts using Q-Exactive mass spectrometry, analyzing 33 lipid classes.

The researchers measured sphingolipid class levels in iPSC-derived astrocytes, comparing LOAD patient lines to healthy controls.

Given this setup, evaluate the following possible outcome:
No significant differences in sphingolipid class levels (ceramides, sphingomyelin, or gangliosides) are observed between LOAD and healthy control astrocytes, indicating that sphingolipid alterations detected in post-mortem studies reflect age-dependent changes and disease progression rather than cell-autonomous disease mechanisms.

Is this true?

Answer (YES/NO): YES